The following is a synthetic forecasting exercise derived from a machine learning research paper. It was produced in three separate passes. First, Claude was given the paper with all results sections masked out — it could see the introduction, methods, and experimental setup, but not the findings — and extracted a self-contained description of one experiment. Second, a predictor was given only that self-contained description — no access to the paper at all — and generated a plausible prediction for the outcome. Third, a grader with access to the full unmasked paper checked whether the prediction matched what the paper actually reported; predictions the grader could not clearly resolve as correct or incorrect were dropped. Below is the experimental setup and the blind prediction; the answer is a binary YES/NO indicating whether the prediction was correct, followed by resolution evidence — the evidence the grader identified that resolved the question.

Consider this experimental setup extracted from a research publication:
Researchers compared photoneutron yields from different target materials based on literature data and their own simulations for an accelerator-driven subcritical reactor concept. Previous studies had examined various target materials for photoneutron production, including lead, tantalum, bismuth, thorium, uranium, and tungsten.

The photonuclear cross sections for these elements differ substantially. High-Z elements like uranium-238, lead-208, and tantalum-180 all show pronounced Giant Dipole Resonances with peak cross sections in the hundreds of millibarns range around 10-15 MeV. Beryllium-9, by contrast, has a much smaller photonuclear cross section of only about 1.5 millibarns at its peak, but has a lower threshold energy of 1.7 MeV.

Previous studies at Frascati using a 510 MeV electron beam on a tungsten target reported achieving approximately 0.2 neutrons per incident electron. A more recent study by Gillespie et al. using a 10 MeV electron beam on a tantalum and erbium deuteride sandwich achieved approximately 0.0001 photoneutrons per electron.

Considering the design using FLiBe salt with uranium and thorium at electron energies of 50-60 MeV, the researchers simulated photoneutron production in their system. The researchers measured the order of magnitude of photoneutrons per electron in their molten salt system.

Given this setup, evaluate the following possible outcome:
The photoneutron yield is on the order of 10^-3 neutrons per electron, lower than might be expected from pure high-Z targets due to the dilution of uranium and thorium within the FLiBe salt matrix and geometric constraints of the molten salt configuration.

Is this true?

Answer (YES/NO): NO